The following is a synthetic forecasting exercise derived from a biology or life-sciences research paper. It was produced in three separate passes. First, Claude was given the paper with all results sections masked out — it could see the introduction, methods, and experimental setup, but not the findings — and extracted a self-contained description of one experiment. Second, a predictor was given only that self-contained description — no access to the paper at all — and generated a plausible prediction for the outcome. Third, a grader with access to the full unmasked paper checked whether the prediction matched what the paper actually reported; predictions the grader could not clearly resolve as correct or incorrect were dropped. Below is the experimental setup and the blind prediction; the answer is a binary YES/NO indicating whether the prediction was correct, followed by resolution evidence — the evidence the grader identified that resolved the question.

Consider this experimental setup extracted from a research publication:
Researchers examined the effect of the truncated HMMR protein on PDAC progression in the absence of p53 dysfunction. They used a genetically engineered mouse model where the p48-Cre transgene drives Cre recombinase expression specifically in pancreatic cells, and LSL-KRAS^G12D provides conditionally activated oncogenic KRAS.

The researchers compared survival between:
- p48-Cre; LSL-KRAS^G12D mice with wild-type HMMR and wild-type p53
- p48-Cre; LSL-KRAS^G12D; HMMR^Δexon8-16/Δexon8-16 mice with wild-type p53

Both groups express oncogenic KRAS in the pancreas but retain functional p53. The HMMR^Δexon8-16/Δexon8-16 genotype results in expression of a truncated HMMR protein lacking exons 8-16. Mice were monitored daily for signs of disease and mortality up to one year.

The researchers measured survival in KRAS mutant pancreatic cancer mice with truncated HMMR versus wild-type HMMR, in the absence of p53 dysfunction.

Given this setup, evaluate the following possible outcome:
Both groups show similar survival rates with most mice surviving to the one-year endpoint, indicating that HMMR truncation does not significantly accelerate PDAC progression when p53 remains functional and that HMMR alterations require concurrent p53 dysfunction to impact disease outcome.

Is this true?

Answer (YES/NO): YES